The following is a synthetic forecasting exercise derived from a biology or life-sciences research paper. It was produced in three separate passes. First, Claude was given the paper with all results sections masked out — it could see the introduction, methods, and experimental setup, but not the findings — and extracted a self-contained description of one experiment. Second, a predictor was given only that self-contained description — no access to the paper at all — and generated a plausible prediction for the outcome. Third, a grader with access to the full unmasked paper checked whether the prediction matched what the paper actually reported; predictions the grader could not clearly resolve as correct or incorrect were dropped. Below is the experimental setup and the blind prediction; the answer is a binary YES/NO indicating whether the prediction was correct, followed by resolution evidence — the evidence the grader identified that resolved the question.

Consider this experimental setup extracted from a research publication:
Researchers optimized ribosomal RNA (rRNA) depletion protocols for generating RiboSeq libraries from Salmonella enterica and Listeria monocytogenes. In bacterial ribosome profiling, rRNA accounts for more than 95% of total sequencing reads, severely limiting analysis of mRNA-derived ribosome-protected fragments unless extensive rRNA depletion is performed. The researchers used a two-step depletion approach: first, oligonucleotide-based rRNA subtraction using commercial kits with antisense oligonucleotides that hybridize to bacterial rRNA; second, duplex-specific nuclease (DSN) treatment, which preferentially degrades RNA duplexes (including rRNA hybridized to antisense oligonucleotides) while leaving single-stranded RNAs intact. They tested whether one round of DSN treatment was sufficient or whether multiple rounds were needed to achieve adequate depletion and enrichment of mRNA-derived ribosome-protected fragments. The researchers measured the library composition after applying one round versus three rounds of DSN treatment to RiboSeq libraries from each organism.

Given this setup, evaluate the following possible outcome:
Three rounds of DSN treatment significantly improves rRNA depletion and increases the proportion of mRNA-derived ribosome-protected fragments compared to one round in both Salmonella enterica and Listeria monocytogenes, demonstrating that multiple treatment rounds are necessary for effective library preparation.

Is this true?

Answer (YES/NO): NO